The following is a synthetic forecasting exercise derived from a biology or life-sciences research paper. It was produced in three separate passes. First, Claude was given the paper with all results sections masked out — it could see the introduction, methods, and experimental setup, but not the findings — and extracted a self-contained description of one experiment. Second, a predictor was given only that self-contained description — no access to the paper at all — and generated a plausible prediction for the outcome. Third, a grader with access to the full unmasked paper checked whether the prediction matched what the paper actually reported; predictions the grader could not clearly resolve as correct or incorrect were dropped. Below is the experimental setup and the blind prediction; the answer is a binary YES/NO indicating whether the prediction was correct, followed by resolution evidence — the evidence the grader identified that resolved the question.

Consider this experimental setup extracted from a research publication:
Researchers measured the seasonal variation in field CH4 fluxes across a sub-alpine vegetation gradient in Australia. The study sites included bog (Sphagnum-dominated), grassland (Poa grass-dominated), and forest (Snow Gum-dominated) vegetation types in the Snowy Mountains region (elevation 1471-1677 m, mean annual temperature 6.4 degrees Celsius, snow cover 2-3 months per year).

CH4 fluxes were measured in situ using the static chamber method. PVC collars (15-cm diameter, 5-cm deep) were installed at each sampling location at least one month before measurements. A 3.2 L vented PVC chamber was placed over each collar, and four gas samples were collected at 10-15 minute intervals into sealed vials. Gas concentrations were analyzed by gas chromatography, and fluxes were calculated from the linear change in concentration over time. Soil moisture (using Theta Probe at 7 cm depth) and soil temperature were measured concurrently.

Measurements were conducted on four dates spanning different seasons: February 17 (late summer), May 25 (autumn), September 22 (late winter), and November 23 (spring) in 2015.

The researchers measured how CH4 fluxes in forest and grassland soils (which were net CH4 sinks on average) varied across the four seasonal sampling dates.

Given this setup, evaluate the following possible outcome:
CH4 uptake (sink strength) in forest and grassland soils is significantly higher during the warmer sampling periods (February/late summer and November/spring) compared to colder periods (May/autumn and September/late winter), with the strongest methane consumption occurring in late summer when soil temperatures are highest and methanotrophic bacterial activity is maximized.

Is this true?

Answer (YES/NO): NO